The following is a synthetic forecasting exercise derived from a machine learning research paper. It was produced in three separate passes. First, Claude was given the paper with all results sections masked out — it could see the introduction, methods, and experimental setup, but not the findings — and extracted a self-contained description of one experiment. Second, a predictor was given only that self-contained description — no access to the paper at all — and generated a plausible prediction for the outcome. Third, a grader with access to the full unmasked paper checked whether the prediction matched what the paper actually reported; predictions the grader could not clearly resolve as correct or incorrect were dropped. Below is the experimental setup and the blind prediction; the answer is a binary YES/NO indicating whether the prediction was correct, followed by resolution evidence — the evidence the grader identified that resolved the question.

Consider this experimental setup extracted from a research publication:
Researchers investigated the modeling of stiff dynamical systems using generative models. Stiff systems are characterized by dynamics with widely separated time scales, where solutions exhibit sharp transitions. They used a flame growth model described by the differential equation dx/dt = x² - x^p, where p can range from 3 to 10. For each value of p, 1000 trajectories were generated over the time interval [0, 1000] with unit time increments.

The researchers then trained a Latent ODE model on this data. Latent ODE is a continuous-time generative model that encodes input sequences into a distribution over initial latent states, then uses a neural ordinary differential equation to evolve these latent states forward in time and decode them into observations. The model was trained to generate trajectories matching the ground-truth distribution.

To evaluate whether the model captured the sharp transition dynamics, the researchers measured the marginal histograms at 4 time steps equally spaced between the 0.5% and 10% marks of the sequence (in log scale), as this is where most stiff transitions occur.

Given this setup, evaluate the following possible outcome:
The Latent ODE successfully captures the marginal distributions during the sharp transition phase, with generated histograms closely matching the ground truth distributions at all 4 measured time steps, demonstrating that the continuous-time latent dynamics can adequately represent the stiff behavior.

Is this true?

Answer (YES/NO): NO